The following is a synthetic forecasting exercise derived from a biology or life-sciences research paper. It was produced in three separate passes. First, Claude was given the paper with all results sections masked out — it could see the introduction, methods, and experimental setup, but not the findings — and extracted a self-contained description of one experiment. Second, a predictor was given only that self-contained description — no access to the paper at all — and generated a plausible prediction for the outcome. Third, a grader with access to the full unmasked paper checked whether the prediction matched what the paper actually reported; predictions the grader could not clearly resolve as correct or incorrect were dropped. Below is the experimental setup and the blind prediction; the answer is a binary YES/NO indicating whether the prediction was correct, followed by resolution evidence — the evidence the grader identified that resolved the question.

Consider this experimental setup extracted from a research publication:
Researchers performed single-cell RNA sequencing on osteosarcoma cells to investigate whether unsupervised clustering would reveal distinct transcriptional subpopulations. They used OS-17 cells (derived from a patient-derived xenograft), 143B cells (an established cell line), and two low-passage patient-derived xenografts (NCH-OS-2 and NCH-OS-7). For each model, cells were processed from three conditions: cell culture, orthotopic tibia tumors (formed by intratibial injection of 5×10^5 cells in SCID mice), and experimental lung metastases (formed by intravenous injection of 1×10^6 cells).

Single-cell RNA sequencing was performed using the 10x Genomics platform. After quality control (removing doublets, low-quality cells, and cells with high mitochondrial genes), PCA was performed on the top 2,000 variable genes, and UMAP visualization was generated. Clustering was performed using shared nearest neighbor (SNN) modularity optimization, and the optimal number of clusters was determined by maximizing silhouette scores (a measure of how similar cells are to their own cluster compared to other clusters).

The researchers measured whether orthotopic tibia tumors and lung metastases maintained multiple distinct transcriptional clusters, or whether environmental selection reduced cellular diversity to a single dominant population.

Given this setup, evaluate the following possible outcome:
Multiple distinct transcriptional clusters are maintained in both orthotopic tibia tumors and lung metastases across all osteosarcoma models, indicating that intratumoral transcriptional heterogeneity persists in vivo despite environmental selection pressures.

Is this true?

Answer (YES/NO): YES